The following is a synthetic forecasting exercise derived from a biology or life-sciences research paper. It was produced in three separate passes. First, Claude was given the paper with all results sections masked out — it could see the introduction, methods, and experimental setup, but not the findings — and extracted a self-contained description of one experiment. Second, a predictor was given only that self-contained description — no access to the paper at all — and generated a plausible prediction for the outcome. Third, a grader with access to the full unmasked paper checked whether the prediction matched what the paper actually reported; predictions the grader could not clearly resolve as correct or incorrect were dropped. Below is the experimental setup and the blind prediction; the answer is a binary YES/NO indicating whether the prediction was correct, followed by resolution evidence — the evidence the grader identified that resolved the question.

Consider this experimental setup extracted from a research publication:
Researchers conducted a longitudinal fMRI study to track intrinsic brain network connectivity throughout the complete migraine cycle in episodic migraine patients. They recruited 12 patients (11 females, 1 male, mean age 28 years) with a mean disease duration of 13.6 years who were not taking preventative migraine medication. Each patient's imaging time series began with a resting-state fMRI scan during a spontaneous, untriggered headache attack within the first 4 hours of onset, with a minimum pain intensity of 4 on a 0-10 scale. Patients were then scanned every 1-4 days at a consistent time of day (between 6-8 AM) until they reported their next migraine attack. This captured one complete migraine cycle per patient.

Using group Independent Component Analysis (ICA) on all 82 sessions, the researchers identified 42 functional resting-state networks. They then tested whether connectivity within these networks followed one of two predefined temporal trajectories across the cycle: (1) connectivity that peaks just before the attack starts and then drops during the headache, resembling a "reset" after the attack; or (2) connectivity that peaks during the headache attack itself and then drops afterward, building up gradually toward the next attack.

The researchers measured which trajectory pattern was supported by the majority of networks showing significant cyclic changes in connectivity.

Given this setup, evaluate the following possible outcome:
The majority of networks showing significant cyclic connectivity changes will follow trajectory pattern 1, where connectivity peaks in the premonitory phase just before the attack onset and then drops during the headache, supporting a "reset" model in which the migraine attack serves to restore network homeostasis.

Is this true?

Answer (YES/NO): YES